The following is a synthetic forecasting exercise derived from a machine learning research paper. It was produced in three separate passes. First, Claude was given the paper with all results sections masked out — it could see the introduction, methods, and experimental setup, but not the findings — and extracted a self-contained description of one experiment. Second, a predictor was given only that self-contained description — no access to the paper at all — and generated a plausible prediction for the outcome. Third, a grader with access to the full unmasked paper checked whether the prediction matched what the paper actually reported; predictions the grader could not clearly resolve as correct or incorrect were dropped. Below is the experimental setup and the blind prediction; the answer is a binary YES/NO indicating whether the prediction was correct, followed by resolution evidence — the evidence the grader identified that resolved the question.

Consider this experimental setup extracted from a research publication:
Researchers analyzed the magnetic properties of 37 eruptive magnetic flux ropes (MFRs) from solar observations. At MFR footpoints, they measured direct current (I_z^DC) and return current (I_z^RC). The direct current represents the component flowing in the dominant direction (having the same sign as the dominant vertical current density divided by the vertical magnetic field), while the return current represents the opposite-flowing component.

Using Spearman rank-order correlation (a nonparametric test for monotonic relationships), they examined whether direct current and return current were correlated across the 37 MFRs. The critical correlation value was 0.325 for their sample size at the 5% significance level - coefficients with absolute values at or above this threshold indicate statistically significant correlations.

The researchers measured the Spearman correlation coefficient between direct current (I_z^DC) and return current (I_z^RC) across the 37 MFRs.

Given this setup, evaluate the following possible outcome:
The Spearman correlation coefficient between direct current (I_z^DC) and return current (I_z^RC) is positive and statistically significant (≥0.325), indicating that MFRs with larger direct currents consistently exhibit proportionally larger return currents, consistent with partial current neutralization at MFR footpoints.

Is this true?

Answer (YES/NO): YES